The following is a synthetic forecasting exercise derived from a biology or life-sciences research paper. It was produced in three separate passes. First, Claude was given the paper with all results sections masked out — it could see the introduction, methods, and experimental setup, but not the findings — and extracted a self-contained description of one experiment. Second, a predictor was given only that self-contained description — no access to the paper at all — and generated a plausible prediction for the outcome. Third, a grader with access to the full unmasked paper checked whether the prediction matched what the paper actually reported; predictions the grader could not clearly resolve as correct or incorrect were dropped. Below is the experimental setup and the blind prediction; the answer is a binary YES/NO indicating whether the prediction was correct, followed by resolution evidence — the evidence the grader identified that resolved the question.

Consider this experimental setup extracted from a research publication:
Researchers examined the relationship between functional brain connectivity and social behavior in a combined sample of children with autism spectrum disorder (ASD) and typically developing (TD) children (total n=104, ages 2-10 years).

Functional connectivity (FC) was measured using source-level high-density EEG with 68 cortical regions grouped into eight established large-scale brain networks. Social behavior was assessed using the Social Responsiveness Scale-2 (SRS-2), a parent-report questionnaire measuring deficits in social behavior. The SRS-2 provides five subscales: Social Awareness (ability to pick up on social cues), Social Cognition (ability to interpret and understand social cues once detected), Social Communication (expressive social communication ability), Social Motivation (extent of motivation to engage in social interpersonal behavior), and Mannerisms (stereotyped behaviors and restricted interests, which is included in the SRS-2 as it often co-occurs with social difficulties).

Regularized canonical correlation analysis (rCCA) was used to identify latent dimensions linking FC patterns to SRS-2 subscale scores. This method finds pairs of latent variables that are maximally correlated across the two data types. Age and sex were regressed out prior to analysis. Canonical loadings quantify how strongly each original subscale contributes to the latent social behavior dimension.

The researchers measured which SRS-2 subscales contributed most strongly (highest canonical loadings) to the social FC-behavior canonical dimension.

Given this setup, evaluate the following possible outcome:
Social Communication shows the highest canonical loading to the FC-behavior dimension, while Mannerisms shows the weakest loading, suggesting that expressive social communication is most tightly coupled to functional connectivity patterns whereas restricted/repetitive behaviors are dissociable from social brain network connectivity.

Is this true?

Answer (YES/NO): NO